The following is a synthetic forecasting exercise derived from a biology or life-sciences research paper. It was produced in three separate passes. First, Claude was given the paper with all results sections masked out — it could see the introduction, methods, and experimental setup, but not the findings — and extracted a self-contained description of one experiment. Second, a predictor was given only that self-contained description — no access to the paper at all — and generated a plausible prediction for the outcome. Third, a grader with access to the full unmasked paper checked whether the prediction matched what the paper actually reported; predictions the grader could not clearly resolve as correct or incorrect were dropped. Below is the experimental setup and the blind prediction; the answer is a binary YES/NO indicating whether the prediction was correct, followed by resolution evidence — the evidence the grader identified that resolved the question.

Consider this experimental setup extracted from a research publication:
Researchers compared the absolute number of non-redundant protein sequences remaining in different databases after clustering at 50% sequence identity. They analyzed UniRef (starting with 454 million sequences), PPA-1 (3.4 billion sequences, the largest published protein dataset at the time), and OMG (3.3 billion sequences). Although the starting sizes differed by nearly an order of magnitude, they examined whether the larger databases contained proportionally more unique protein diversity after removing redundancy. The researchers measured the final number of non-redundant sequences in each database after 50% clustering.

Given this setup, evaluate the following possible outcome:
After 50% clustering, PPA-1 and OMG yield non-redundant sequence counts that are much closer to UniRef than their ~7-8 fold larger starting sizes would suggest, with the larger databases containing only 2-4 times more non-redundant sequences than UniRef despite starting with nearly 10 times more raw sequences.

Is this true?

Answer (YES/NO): YES